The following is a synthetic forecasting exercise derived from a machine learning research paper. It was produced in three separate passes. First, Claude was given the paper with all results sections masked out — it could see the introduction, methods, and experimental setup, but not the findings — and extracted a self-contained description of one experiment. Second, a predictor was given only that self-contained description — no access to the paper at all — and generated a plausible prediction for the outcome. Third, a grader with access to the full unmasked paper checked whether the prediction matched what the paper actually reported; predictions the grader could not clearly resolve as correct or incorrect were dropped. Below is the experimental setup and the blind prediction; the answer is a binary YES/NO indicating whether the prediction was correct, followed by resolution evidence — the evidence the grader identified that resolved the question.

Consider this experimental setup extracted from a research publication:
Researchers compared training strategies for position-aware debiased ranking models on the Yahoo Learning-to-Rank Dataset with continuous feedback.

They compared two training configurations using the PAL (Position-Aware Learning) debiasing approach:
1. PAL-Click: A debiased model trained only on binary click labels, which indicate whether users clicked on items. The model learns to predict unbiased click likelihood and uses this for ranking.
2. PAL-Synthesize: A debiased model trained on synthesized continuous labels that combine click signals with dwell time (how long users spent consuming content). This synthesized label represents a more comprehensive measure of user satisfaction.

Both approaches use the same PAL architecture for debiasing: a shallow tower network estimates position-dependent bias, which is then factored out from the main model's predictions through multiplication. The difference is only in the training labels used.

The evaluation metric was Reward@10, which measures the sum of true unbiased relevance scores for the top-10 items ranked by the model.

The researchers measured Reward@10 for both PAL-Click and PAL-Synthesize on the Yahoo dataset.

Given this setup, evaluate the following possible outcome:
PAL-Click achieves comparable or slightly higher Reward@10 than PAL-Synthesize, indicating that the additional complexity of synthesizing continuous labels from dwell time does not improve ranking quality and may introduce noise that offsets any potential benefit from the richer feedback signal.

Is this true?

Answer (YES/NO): YES